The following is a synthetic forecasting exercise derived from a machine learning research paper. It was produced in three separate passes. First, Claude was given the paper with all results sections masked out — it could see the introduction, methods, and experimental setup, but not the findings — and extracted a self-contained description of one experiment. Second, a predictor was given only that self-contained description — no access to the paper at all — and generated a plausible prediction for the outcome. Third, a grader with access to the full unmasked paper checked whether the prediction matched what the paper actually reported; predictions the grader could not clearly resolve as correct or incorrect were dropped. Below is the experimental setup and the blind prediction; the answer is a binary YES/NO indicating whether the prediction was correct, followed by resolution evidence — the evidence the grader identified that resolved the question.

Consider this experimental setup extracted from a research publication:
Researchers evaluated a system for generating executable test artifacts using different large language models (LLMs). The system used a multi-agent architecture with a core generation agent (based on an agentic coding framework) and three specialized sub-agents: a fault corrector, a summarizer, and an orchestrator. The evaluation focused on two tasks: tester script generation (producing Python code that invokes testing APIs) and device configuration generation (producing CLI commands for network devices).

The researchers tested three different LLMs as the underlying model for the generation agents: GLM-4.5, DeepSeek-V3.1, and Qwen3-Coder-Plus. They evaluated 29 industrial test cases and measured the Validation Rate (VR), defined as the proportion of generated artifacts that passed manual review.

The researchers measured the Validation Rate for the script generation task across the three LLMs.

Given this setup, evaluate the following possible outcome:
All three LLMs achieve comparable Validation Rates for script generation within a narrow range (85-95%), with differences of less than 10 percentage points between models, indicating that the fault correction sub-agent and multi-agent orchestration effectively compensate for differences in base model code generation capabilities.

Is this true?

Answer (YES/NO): NO